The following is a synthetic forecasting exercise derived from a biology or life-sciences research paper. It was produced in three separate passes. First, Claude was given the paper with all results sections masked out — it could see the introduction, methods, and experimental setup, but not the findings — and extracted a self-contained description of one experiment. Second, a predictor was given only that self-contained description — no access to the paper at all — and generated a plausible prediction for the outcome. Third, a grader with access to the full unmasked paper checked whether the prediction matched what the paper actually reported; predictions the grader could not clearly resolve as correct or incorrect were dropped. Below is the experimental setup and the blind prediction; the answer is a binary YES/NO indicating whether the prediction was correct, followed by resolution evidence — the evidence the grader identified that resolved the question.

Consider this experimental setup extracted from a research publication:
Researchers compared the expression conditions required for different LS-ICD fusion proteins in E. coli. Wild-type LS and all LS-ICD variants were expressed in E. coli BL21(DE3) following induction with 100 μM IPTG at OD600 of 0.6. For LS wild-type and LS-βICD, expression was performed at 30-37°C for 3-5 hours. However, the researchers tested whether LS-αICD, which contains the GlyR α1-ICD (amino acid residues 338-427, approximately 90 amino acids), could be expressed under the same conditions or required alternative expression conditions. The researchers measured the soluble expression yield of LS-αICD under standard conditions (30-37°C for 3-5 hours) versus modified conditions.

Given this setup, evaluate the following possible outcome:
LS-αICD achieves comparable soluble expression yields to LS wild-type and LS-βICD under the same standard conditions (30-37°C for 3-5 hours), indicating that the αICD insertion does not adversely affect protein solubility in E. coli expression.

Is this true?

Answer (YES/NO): NO